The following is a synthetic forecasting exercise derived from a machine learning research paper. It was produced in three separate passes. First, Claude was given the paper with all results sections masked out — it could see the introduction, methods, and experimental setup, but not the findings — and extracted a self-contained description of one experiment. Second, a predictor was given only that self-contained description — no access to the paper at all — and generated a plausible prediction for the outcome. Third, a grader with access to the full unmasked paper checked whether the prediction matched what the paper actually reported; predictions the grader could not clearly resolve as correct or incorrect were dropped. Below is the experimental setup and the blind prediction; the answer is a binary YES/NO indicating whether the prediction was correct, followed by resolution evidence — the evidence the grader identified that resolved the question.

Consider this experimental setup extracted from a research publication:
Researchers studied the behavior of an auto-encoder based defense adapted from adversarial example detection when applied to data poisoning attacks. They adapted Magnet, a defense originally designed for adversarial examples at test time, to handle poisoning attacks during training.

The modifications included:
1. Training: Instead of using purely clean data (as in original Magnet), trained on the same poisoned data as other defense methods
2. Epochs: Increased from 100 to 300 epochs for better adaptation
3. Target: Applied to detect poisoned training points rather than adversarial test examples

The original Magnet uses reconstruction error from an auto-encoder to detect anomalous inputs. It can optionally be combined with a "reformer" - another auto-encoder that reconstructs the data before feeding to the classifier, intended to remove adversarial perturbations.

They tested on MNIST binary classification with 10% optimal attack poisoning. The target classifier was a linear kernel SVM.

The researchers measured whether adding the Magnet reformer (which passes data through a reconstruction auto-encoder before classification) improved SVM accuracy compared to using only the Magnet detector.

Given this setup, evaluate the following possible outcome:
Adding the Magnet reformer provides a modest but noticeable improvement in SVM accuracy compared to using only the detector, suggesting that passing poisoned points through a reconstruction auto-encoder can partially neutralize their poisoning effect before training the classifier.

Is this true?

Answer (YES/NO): NO